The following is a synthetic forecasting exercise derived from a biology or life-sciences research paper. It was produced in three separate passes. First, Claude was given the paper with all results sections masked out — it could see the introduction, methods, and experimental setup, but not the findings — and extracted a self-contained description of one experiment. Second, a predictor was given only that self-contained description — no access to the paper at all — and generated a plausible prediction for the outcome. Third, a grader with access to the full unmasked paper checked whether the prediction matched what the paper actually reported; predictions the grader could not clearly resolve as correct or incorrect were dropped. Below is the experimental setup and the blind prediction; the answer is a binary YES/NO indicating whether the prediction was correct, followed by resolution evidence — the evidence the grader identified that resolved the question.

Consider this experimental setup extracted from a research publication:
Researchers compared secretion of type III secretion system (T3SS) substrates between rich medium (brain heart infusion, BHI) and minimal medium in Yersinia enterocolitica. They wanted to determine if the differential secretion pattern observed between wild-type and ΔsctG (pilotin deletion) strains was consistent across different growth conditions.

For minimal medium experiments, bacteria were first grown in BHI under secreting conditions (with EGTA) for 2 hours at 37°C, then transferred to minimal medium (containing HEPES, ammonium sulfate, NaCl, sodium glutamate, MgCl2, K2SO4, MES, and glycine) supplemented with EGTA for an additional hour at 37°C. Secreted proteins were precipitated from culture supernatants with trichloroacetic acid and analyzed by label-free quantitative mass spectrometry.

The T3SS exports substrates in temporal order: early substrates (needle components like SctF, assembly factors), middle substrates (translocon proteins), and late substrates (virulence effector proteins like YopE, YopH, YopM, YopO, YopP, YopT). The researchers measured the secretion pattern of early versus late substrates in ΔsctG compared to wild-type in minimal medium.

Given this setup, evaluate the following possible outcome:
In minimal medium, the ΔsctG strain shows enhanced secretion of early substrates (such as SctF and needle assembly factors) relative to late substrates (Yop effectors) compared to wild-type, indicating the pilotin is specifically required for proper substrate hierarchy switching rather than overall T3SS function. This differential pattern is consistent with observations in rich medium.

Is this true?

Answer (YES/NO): NO